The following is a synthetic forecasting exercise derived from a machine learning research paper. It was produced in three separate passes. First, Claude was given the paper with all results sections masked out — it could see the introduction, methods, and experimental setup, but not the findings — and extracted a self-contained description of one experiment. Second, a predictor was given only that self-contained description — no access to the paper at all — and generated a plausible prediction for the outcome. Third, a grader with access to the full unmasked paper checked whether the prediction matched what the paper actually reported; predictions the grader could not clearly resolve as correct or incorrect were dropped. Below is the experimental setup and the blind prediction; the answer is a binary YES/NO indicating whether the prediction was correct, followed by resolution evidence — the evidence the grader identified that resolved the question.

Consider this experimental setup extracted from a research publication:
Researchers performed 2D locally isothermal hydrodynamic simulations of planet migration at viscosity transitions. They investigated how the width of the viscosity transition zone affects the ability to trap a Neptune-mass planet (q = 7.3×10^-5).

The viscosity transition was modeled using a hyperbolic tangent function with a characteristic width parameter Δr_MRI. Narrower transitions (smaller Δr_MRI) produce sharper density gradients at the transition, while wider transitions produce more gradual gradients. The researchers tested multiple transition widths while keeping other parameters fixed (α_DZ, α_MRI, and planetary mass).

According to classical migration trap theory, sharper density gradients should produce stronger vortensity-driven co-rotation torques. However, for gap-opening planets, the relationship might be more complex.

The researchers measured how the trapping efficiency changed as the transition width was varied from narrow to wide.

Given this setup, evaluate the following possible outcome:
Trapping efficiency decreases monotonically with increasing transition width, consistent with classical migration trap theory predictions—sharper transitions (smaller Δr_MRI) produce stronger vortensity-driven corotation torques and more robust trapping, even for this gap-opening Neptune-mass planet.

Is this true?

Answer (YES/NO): NO